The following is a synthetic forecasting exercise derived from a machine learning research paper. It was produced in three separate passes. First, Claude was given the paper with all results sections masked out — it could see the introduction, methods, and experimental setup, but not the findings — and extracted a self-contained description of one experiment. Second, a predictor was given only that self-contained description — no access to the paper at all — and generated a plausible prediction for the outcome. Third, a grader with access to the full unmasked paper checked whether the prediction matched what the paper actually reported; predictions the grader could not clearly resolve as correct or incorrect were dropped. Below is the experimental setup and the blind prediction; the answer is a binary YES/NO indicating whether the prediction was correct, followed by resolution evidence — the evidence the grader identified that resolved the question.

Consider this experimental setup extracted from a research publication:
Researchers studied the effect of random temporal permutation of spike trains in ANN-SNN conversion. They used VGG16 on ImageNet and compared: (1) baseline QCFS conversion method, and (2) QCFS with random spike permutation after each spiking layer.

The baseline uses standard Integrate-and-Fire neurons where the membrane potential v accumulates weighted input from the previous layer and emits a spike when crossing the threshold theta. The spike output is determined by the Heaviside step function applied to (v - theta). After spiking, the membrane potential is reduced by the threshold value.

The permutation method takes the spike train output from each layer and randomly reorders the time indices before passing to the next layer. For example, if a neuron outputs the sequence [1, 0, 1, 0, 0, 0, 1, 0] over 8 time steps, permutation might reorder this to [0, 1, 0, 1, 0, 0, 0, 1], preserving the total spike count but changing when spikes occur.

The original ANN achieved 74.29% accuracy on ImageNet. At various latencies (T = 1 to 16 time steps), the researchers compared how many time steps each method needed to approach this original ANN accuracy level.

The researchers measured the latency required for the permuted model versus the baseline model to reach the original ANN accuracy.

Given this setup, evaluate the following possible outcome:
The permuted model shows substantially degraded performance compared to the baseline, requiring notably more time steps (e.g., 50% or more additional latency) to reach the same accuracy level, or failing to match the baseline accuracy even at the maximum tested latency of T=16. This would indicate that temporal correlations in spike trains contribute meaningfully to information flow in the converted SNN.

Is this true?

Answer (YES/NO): NO